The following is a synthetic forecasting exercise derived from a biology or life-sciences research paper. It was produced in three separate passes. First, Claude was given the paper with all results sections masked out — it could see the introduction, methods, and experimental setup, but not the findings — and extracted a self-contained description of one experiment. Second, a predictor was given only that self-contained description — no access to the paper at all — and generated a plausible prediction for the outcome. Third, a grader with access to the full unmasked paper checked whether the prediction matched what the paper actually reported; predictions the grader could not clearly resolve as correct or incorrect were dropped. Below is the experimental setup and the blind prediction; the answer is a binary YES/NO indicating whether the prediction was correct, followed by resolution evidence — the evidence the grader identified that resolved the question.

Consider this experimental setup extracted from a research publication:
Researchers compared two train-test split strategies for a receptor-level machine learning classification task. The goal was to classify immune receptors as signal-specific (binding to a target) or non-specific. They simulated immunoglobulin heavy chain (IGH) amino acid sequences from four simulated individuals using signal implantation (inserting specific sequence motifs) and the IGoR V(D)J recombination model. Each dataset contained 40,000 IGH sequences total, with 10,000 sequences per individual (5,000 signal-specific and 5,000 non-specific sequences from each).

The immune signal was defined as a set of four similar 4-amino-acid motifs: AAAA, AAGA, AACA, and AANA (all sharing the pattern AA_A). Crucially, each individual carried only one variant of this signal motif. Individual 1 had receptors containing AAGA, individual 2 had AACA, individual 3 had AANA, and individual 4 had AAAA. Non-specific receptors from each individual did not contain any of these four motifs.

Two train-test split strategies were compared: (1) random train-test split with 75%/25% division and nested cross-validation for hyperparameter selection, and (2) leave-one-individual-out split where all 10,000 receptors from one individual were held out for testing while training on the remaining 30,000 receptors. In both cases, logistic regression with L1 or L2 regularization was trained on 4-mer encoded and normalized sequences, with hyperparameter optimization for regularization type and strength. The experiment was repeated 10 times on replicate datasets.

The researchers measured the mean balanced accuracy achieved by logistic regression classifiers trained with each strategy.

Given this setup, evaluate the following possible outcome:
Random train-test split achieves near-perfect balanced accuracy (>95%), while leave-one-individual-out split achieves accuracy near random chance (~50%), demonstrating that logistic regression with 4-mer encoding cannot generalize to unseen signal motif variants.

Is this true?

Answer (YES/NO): NO